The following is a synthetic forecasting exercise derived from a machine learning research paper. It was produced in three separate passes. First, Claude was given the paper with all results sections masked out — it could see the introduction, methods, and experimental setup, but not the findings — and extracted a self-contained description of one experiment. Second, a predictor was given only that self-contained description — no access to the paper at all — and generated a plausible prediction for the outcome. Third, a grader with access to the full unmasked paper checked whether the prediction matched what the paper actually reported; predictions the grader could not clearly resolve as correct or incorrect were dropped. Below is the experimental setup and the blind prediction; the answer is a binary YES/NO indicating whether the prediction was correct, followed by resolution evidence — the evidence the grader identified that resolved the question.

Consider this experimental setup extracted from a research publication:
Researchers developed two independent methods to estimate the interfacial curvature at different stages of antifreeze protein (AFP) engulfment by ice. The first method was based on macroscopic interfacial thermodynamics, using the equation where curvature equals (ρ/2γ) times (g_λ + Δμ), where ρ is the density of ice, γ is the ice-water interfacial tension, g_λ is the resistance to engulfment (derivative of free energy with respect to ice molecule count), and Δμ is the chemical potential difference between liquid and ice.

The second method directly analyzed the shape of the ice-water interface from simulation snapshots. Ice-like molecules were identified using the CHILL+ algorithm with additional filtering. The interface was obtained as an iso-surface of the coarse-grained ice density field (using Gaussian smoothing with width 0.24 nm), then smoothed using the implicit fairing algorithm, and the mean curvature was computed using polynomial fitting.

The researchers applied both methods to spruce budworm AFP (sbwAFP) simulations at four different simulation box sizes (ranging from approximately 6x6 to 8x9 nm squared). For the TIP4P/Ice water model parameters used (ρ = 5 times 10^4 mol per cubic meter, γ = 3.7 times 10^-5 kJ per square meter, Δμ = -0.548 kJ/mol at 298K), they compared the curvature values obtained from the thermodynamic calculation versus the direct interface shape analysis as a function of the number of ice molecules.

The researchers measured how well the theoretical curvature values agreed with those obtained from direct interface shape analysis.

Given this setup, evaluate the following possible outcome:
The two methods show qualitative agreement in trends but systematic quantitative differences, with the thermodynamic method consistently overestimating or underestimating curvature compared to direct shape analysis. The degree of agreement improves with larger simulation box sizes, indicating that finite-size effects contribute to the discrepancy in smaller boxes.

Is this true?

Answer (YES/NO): NO